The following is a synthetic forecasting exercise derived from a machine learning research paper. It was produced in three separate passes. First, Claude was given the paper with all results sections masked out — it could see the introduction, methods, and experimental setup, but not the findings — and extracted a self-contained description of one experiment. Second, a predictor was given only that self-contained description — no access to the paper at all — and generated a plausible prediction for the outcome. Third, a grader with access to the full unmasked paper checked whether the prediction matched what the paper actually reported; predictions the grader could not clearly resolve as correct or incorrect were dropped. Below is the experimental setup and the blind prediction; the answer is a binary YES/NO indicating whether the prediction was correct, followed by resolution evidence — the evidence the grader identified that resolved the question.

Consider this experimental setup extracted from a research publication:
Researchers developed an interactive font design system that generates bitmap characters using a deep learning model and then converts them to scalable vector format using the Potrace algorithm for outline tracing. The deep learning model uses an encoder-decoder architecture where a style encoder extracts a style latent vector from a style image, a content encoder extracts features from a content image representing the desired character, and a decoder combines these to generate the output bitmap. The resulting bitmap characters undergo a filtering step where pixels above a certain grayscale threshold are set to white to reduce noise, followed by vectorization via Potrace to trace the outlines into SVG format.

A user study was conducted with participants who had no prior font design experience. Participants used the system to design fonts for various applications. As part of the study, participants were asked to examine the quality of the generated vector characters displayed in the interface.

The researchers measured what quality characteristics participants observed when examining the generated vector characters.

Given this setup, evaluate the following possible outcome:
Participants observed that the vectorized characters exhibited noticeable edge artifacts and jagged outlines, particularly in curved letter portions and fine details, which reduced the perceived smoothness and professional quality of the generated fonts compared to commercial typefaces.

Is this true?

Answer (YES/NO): NO